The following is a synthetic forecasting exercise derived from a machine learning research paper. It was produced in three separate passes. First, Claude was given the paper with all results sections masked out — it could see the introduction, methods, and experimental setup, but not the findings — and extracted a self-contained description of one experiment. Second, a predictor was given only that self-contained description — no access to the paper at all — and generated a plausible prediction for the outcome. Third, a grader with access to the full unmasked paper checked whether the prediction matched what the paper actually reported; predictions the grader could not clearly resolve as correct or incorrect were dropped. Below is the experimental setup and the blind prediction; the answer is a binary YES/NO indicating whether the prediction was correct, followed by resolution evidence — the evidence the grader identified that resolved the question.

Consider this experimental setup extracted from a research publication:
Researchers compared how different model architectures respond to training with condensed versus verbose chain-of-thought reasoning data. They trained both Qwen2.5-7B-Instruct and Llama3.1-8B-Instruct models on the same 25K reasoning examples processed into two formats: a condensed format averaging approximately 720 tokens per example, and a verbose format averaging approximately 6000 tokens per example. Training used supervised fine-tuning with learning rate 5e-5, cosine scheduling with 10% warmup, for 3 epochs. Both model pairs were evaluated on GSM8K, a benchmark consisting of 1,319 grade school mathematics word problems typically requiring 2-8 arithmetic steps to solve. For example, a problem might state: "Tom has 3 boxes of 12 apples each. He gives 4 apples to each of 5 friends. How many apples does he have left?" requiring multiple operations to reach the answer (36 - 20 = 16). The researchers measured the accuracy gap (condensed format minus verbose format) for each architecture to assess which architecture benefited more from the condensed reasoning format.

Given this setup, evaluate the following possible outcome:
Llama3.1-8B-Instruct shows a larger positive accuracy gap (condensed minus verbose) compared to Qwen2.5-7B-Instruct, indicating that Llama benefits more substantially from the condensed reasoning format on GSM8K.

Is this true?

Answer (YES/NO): YES